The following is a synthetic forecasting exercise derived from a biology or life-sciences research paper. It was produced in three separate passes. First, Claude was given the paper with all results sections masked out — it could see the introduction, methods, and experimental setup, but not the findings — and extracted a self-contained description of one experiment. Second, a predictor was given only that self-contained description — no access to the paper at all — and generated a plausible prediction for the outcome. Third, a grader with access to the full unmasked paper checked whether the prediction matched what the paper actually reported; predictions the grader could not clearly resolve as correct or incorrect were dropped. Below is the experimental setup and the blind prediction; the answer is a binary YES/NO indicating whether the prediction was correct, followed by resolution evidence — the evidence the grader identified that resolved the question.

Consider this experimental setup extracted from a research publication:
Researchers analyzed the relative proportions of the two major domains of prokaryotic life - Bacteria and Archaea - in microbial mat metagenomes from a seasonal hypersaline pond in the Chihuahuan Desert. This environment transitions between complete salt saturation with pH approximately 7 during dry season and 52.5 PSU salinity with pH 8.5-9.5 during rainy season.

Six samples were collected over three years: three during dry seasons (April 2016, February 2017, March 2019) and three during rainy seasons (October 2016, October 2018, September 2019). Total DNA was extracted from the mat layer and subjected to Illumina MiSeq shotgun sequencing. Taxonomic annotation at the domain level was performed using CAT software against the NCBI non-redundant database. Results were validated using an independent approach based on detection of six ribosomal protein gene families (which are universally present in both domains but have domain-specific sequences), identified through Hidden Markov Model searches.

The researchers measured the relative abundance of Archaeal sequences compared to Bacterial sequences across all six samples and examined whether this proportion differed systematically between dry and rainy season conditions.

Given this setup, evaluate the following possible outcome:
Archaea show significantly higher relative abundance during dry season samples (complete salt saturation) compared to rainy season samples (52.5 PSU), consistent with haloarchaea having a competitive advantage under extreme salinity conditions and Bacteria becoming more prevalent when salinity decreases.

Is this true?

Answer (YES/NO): NO